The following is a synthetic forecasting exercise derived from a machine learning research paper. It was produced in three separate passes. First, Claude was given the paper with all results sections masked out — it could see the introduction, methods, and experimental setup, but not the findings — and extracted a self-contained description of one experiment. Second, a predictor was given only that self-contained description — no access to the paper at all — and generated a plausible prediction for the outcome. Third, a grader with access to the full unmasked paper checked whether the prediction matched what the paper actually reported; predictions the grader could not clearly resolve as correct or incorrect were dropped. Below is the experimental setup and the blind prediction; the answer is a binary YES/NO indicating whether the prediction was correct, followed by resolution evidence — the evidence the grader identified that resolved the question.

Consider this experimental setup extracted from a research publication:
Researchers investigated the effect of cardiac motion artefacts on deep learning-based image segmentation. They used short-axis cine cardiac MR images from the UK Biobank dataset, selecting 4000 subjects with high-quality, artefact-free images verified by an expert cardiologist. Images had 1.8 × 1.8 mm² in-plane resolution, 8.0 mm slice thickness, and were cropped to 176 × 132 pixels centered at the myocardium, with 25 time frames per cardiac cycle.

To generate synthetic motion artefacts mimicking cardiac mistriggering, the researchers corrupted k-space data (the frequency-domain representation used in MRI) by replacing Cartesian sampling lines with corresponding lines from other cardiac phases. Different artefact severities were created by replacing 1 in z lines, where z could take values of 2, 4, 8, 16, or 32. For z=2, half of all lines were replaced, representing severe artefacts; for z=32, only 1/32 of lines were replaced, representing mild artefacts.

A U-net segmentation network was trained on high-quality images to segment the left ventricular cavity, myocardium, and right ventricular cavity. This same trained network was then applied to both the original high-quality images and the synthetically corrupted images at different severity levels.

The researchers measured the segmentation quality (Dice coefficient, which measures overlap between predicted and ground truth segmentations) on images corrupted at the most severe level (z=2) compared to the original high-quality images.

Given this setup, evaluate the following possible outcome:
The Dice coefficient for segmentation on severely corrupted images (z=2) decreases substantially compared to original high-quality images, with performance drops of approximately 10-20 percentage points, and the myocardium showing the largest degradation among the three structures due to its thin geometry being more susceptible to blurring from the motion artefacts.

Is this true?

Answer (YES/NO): NO